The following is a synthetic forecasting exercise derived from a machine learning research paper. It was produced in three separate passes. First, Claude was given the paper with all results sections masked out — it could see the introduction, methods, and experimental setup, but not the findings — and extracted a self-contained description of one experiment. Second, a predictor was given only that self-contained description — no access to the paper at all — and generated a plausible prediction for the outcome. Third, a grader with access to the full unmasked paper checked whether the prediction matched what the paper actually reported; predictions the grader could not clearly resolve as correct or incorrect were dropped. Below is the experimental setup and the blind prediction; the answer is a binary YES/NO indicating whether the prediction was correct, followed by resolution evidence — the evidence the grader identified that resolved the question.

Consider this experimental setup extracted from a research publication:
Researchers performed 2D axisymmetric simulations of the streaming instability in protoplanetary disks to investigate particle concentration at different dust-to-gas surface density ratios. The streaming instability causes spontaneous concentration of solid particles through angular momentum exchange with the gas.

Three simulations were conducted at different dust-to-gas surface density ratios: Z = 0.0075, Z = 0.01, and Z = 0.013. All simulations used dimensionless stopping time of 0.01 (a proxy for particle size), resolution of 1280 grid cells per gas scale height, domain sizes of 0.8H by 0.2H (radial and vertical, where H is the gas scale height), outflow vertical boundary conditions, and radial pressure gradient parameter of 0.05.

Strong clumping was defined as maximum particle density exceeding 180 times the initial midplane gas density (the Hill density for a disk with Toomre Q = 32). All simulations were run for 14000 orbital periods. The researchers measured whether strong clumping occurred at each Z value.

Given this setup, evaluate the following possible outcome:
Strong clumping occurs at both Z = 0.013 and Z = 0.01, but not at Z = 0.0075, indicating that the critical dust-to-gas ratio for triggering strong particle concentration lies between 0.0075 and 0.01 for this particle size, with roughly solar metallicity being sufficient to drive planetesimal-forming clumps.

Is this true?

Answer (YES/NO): NO